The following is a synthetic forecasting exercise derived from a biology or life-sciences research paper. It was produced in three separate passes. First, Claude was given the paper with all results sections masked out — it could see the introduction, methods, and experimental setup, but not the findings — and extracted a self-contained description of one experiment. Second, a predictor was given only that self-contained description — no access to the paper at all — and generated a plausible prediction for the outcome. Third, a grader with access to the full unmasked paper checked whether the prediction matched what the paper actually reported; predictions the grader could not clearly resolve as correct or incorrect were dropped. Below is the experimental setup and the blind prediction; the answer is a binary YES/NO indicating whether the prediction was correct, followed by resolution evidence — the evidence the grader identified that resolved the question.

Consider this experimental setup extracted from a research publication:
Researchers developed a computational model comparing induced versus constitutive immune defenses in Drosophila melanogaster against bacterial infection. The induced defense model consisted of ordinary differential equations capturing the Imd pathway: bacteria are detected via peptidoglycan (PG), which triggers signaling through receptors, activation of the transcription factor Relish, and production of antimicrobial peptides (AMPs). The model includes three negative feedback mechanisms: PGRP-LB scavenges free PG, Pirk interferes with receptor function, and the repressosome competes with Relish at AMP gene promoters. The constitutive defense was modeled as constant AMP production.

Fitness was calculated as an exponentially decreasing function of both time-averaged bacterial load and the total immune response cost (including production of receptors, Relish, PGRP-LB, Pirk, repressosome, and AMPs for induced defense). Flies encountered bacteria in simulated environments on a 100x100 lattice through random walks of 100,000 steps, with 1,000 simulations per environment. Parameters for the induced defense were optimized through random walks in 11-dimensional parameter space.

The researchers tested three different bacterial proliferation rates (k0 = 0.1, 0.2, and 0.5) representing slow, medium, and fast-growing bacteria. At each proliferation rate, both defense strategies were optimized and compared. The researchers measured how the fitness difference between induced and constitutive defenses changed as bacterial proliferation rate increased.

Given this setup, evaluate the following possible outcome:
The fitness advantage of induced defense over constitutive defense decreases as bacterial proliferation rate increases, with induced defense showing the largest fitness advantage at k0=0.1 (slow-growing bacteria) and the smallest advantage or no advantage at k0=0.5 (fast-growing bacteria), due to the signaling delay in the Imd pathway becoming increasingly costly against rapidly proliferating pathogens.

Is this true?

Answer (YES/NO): NO